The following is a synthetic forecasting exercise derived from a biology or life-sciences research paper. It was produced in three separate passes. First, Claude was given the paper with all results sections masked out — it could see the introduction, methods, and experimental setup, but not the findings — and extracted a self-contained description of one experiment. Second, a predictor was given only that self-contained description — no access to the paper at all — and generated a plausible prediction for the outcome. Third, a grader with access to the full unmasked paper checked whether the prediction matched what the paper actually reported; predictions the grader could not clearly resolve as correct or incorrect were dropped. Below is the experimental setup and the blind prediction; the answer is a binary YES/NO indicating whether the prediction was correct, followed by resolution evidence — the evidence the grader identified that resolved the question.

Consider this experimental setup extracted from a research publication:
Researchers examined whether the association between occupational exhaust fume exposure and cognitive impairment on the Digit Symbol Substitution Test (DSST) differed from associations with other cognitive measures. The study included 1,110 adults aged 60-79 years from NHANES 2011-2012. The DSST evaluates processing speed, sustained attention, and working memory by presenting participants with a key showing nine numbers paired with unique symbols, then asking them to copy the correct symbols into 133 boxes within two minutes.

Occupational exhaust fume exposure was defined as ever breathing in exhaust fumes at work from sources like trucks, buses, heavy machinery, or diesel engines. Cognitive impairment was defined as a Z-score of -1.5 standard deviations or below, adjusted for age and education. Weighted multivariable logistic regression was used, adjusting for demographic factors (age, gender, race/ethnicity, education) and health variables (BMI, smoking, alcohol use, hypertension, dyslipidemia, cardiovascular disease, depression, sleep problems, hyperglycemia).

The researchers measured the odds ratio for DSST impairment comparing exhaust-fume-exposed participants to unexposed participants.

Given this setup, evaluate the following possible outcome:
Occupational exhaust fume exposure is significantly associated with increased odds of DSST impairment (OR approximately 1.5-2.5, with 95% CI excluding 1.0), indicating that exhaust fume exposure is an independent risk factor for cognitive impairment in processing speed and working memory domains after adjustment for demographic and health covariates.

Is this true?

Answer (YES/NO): YES